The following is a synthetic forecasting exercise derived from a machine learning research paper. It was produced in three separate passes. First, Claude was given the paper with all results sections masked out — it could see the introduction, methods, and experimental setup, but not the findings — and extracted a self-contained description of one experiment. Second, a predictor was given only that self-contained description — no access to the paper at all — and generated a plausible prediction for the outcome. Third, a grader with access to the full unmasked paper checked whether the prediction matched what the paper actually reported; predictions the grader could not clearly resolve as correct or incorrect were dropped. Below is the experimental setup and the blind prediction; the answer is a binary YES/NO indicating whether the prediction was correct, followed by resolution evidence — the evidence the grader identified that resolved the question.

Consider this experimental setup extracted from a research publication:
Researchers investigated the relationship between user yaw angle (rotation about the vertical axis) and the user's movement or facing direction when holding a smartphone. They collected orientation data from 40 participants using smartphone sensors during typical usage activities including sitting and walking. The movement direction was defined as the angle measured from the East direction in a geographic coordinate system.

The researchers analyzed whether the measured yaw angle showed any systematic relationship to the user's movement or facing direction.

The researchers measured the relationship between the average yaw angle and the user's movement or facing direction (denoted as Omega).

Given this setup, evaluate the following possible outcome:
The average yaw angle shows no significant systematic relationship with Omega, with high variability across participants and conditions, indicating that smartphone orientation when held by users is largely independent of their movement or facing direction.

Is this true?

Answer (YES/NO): NO